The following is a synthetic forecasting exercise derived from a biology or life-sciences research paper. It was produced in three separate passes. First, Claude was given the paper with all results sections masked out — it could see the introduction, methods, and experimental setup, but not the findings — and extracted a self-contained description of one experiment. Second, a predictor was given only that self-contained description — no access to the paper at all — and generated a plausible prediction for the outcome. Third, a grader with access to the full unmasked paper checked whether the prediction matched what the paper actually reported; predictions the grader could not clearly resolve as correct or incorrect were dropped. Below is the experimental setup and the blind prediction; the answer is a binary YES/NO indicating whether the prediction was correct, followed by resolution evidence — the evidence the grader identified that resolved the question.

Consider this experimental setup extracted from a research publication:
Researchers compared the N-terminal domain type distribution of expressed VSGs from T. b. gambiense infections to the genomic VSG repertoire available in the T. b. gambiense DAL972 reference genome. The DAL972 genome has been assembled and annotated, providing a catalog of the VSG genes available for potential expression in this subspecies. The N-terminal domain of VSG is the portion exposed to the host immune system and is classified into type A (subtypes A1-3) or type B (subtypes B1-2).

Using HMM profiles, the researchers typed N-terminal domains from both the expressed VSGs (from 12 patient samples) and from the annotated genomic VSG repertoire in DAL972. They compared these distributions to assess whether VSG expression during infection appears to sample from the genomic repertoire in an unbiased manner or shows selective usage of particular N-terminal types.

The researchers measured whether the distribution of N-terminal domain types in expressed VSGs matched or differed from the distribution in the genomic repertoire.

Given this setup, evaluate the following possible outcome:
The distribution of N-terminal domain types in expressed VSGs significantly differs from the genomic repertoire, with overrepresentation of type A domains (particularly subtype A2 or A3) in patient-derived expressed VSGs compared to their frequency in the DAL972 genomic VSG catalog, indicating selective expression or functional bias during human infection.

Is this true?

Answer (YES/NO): NO